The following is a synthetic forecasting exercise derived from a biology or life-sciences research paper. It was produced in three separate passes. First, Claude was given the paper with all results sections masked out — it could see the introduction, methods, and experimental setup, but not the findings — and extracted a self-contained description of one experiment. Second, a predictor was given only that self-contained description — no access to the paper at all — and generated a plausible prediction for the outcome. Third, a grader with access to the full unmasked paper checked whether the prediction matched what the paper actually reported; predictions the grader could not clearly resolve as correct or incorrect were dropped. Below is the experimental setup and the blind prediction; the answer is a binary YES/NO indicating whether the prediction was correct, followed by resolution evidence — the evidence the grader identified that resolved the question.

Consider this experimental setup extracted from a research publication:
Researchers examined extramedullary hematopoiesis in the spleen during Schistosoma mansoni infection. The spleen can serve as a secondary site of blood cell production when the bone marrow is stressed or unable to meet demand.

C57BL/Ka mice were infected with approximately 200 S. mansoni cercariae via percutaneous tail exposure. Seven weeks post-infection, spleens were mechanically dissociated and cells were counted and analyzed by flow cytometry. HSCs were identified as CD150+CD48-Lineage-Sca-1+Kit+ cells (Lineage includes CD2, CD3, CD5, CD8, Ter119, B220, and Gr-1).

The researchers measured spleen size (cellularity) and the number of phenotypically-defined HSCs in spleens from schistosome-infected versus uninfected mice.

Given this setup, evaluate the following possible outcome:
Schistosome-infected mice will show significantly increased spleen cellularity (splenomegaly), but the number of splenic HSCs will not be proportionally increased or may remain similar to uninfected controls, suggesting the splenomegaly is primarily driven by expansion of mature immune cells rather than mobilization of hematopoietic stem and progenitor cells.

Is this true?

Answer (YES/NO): NO